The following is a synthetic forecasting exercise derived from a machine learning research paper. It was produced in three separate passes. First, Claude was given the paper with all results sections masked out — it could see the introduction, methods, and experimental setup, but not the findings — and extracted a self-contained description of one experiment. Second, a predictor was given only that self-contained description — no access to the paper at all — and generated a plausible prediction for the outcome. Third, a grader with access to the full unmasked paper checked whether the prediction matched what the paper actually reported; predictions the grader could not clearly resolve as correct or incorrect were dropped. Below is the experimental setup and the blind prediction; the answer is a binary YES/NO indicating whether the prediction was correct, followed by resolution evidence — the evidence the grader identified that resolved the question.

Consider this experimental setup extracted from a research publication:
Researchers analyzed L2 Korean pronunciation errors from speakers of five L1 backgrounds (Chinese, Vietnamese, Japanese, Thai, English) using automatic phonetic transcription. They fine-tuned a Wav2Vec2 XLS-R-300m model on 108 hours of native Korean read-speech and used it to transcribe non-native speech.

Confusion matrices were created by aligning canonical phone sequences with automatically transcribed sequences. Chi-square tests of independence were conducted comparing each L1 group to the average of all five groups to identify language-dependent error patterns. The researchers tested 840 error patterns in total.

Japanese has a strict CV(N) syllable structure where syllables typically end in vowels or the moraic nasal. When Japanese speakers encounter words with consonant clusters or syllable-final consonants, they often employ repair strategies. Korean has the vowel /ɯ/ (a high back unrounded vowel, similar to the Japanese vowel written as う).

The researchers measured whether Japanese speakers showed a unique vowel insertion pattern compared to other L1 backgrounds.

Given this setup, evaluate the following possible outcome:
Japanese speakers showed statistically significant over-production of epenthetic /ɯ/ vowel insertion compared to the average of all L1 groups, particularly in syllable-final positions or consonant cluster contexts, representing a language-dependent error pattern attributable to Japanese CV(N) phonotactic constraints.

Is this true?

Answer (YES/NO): YES